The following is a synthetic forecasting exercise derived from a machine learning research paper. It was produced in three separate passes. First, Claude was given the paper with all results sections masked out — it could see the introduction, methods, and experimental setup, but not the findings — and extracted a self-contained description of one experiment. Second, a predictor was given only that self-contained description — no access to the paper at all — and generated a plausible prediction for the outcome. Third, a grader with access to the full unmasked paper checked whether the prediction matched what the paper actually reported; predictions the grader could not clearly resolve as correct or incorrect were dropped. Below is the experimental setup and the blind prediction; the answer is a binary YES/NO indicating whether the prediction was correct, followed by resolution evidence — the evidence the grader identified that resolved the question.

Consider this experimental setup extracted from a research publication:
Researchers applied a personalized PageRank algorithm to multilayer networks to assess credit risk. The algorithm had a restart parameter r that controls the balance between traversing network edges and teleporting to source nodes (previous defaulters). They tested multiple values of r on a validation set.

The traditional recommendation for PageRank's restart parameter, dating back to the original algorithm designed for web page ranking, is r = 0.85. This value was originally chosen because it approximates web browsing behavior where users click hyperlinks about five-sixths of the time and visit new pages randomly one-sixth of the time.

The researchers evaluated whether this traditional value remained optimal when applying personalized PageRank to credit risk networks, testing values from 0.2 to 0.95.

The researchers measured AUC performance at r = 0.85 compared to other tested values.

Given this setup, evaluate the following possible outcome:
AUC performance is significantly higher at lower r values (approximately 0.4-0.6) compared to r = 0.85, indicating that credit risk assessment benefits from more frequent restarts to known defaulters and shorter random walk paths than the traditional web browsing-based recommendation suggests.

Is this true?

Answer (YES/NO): NO